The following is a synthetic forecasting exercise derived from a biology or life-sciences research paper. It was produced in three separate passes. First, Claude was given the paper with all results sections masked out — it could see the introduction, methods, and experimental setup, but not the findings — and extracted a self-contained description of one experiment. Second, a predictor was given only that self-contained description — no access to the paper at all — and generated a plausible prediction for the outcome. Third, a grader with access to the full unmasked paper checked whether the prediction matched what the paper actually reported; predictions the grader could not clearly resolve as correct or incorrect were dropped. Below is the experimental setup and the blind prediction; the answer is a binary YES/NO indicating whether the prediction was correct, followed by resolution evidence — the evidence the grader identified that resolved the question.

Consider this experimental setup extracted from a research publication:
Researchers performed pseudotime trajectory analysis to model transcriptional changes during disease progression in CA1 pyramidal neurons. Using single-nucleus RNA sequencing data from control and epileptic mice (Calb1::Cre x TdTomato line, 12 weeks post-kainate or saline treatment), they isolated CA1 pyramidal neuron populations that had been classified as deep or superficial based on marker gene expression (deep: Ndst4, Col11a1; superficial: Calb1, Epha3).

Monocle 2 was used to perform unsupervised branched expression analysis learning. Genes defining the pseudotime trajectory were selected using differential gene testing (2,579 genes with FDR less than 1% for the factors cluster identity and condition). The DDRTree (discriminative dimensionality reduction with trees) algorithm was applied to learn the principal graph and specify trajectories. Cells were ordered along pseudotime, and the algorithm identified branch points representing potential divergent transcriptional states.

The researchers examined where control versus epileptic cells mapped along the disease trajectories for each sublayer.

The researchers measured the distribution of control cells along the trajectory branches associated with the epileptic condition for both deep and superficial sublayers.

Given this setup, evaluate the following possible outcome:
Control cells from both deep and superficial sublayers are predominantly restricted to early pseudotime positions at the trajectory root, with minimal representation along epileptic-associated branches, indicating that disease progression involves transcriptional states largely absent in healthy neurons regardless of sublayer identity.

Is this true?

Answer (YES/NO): YES